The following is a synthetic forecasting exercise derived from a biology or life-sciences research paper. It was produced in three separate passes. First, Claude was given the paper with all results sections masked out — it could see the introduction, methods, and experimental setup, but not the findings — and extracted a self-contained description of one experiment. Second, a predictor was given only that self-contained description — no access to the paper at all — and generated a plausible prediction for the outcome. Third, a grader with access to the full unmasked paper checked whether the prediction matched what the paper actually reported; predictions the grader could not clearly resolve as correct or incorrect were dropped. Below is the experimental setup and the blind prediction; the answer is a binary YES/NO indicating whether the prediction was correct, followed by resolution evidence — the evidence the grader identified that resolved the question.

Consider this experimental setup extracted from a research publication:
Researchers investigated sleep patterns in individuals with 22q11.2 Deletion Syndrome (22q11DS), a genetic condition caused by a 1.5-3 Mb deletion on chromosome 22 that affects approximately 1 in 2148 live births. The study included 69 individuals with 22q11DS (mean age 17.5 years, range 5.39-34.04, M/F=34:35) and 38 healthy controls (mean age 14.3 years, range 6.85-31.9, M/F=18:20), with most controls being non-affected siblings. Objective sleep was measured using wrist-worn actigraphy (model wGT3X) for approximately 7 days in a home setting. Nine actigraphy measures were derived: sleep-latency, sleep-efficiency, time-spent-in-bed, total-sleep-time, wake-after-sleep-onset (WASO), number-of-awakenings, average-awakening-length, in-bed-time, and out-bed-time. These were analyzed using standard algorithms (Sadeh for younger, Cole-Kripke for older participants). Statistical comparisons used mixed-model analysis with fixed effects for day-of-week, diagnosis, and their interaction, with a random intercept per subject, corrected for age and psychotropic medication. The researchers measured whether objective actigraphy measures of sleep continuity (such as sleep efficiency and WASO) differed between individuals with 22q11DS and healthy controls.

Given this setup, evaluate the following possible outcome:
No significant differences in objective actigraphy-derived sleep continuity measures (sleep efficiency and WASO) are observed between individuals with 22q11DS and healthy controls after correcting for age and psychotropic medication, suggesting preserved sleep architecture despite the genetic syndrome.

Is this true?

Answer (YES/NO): YES